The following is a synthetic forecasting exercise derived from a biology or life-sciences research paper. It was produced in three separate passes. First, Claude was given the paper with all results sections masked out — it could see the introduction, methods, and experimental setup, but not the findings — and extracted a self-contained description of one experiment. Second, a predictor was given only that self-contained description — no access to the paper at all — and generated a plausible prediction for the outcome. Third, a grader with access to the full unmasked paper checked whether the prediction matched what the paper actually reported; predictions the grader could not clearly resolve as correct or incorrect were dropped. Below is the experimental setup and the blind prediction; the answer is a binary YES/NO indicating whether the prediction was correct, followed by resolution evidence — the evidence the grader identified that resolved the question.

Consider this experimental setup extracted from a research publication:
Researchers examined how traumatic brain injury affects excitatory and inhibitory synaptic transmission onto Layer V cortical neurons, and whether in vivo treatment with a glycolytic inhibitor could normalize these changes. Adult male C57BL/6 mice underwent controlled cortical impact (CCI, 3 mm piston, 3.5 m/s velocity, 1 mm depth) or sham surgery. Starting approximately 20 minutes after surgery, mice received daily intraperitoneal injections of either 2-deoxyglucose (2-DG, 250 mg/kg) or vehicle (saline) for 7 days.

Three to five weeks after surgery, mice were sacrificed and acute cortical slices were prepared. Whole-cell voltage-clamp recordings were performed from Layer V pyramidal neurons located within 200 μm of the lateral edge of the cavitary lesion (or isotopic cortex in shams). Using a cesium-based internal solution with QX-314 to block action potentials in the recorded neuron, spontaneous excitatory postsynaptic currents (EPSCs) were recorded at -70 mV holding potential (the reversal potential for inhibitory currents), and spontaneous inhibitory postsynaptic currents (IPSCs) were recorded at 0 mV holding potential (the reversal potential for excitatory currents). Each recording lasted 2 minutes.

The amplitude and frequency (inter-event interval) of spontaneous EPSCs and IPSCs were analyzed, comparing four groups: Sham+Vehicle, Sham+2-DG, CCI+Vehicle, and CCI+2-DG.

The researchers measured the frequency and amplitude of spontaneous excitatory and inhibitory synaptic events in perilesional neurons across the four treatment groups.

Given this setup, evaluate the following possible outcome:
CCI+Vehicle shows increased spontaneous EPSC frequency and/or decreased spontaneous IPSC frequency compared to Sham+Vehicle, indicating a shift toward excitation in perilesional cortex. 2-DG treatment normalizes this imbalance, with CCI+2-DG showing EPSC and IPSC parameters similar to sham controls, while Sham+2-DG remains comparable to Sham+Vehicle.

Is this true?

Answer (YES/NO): YES